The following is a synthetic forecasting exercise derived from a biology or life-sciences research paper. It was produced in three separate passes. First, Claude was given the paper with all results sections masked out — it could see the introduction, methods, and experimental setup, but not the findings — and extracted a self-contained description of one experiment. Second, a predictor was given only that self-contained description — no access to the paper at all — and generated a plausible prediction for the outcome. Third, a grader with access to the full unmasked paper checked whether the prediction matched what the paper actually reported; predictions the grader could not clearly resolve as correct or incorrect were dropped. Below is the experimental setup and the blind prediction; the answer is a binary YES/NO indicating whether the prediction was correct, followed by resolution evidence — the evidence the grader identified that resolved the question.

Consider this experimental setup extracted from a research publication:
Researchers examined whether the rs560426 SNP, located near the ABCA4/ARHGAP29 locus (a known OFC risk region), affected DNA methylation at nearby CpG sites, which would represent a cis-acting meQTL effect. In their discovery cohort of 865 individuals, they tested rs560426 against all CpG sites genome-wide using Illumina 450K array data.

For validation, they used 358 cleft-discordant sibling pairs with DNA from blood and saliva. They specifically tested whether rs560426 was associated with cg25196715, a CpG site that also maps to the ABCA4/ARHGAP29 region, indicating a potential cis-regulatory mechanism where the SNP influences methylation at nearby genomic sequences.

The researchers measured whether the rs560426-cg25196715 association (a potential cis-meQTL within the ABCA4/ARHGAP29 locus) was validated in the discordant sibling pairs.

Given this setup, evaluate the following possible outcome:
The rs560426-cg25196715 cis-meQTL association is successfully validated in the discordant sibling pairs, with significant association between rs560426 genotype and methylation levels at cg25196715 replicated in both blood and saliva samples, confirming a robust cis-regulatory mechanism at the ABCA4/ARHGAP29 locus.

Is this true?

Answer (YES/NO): NO